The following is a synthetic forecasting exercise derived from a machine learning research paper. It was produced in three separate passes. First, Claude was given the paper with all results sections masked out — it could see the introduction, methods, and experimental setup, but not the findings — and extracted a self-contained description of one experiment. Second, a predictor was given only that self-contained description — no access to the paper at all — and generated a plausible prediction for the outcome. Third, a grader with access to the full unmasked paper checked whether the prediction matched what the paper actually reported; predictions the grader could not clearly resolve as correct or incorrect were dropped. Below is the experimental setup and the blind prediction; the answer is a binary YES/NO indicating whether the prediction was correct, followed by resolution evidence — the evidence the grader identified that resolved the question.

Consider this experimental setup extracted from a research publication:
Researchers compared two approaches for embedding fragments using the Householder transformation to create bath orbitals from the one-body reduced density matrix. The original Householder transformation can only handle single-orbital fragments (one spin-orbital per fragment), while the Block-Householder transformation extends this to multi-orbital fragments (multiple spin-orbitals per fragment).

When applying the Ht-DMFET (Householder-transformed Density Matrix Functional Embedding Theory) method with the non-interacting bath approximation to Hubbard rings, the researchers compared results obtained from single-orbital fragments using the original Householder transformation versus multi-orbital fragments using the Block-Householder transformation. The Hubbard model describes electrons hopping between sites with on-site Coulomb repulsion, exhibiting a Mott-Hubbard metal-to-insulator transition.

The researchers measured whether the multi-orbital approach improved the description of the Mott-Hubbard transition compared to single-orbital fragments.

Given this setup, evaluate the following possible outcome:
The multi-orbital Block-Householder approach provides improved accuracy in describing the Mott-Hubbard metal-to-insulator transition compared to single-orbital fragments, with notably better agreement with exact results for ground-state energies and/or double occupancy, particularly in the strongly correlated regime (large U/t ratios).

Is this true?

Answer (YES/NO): NO